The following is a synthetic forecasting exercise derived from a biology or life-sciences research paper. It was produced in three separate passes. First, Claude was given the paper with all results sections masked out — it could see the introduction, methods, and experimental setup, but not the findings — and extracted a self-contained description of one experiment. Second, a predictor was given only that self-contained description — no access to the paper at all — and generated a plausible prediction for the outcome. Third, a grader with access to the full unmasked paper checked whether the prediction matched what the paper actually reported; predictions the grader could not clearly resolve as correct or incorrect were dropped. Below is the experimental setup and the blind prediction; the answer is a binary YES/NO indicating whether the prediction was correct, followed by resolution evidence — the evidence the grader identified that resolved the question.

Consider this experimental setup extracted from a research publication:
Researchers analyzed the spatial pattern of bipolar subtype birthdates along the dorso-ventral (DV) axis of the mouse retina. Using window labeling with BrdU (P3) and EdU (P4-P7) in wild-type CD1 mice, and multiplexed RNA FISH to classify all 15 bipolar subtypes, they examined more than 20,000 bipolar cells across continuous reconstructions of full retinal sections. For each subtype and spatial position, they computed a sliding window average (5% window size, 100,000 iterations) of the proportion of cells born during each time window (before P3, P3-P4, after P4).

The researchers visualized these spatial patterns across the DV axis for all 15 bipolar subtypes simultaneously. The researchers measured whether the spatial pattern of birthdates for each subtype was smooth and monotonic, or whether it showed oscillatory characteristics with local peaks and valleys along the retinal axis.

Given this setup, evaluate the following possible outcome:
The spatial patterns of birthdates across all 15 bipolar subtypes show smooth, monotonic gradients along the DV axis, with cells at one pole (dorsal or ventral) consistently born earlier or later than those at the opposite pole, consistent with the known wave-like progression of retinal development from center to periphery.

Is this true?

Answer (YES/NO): NO